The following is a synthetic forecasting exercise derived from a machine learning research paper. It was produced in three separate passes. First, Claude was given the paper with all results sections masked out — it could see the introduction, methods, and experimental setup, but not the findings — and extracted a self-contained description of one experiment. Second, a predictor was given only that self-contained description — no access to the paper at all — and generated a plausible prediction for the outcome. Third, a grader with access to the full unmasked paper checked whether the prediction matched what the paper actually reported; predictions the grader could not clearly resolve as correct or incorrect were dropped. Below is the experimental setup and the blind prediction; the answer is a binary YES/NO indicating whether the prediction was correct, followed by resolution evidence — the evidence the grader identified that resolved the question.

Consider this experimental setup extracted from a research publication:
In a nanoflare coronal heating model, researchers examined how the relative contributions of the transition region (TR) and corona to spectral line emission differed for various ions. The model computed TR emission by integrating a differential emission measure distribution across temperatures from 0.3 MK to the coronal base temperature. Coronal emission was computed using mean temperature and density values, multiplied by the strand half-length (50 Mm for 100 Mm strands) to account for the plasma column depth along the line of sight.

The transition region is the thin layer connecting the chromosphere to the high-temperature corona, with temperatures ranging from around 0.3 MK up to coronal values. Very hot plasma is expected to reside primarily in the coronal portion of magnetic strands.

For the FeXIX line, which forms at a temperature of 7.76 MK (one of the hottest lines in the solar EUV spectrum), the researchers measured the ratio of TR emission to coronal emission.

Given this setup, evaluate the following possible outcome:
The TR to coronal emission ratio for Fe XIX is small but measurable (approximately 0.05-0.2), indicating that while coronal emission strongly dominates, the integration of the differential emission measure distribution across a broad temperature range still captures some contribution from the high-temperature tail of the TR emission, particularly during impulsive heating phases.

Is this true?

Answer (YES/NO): NO